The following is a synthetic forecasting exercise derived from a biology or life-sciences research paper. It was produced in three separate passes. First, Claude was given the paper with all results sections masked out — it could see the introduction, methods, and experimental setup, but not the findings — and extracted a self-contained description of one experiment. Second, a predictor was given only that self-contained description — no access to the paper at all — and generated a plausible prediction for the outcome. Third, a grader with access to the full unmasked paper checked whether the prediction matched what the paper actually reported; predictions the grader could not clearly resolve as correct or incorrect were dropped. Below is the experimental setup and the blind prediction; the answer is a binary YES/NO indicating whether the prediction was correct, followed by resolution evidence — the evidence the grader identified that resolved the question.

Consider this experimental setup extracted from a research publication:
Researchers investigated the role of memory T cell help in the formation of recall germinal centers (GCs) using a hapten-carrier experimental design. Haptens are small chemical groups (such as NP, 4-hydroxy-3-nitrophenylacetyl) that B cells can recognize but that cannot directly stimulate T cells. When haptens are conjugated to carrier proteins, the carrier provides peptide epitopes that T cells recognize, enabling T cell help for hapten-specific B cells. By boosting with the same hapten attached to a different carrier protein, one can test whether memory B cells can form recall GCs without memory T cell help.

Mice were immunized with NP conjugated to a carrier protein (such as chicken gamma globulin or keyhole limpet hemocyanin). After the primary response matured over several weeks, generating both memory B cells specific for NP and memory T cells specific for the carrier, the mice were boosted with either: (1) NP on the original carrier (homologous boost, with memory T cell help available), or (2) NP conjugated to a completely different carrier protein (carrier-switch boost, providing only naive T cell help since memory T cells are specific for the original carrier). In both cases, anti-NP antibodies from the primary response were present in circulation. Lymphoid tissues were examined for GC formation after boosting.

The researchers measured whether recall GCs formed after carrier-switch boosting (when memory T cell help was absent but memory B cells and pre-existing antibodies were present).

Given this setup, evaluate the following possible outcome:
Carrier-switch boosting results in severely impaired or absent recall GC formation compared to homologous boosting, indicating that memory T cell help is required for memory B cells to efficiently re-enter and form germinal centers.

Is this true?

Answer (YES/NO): YES